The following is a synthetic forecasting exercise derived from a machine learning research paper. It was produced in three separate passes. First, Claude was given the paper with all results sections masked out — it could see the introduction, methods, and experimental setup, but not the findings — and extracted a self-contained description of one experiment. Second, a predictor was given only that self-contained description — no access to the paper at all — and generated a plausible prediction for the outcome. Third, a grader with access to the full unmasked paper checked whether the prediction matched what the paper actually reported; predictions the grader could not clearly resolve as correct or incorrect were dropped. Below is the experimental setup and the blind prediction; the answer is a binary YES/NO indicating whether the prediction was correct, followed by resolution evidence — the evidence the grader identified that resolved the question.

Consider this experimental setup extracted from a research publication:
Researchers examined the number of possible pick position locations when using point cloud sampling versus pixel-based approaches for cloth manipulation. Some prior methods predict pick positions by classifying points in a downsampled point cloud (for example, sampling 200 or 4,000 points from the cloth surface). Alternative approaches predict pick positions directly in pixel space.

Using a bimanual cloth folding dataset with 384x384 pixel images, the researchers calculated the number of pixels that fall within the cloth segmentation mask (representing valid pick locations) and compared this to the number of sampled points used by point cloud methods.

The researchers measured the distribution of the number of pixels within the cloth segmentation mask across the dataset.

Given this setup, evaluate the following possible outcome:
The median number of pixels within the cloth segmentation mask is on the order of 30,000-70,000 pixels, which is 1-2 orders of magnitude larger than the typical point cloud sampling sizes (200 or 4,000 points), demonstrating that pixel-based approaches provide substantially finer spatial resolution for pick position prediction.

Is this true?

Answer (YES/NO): NO